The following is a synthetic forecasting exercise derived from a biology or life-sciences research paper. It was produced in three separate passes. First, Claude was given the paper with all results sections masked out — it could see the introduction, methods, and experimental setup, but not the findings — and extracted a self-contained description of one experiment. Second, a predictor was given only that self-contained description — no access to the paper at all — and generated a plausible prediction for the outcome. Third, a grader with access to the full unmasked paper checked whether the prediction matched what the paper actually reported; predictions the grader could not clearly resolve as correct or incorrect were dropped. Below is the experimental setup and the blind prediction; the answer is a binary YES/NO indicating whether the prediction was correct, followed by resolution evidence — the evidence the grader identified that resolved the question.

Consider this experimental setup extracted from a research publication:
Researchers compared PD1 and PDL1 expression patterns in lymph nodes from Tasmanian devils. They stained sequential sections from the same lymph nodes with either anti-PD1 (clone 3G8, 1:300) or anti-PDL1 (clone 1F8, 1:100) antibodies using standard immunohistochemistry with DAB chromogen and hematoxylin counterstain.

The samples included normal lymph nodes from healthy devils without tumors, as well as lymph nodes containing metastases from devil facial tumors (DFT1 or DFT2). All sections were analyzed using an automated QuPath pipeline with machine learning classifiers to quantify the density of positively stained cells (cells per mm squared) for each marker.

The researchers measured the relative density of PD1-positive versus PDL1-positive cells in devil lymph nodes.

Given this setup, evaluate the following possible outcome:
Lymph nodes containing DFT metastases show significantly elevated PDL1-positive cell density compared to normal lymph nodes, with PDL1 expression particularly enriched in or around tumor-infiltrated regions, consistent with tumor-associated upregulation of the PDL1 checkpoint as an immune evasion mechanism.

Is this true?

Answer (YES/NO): NO